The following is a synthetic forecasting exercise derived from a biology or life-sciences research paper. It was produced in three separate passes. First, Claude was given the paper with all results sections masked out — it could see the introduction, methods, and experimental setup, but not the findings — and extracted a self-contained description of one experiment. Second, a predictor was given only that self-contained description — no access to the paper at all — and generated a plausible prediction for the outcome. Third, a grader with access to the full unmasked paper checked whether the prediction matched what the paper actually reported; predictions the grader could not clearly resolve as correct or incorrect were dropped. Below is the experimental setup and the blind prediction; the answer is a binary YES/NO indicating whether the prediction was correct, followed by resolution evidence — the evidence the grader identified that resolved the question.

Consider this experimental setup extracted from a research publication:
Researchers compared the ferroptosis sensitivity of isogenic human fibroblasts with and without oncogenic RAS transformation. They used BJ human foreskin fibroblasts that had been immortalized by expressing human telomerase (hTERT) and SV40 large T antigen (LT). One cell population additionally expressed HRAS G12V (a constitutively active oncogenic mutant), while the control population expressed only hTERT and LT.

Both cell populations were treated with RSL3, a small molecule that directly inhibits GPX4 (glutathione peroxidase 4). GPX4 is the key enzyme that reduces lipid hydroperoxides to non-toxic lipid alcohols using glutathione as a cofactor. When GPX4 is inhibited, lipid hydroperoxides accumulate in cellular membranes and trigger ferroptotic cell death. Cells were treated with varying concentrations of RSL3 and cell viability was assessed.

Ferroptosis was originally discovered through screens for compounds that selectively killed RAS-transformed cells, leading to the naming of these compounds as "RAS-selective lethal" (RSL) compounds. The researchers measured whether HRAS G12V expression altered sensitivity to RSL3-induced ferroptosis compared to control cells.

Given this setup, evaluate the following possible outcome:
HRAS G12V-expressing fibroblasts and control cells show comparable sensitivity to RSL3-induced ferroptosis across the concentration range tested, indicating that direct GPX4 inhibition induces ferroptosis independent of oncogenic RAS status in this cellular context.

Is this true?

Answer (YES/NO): NO